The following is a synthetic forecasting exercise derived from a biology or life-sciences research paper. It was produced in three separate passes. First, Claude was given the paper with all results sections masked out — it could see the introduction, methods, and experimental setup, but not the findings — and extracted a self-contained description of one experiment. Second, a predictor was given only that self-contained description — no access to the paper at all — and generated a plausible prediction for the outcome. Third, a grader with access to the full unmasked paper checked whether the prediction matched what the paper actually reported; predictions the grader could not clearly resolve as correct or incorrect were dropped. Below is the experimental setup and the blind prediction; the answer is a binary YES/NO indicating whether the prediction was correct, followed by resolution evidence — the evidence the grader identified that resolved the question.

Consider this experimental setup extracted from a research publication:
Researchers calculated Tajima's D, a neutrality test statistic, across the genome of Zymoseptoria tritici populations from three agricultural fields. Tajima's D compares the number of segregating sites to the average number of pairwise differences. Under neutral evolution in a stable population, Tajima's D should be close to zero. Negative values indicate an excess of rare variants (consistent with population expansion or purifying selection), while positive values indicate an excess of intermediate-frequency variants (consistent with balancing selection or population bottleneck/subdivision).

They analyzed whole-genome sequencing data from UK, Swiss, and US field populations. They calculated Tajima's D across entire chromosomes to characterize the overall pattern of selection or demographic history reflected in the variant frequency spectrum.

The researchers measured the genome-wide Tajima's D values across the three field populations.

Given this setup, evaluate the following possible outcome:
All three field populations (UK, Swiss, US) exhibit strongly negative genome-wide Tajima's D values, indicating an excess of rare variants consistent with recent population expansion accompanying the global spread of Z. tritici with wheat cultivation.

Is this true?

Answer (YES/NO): NO